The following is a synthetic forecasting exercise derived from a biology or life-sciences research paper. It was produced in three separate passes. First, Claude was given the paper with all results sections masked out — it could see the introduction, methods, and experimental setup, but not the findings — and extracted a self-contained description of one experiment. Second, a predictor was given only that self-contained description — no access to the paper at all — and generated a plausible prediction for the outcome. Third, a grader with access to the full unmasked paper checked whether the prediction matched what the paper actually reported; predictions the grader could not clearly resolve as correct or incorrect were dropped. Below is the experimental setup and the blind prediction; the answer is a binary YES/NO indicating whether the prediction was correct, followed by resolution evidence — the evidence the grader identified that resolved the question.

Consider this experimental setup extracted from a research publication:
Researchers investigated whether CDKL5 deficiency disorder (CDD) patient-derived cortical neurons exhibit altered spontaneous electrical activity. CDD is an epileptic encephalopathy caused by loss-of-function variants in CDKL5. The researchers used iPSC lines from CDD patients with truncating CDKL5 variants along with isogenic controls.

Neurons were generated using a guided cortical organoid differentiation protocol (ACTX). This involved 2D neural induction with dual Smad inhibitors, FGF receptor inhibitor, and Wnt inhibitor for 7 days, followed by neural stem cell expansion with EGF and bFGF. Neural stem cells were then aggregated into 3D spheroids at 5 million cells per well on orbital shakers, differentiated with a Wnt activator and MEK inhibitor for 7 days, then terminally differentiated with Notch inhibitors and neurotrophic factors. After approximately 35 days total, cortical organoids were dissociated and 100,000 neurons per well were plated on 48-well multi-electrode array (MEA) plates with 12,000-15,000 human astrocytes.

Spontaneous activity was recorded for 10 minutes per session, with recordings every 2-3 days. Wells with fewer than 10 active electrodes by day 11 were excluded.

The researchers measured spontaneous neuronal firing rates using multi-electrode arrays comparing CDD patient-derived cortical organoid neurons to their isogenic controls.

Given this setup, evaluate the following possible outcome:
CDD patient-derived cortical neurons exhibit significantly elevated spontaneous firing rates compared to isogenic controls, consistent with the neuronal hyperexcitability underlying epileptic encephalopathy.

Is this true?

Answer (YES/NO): YES